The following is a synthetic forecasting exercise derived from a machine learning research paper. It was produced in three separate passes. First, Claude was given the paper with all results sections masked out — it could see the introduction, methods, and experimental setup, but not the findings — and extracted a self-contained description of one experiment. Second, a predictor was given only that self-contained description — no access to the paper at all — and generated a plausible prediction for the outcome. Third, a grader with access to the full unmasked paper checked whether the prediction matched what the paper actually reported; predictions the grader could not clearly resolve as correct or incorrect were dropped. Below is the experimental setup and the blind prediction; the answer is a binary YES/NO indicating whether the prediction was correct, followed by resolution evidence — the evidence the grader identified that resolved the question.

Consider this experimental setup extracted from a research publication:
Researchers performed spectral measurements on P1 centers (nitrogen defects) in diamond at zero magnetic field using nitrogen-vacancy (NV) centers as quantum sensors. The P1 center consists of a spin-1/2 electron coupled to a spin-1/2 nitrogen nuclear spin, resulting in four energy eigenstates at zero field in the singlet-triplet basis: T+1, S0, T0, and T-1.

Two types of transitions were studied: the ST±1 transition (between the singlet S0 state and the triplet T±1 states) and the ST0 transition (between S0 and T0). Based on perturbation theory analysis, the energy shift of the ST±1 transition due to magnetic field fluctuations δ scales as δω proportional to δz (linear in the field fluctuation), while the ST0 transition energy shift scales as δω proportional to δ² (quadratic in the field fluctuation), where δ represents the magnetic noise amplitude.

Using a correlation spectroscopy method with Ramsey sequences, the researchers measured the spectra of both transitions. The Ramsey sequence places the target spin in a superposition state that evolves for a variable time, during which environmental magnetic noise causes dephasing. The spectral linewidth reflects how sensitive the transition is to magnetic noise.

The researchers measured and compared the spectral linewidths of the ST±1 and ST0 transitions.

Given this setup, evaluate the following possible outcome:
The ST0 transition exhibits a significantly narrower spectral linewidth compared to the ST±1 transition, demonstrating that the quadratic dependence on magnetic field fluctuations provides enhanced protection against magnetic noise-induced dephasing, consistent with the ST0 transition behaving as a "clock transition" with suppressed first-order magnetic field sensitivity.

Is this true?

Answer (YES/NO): YES